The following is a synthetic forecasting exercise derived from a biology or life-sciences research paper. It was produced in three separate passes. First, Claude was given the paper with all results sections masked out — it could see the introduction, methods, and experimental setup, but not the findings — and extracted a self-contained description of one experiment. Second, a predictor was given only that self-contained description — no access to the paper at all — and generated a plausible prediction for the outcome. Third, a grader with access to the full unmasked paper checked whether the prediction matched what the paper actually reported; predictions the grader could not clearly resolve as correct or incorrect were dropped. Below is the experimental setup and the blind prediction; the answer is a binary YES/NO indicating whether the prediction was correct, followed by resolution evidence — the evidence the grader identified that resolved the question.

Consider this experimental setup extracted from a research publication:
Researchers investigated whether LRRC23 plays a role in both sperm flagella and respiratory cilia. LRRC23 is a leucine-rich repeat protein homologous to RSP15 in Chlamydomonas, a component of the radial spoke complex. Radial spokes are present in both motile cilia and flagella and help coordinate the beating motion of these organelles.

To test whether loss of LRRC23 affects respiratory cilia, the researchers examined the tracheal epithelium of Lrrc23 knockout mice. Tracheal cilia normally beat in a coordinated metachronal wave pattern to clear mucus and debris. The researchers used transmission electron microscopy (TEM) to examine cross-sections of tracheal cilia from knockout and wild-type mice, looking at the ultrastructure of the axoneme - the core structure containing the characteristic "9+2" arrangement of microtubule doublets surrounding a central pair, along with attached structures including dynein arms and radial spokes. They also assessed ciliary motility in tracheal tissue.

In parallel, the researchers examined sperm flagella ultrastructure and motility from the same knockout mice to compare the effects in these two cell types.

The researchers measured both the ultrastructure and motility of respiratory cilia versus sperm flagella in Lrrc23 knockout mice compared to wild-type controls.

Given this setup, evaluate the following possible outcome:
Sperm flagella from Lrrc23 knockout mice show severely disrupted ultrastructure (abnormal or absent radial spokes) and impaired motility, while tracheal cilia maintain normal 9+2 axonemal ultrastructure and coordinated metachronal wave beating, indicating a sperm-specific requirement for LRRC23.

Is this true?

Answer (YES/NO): YES